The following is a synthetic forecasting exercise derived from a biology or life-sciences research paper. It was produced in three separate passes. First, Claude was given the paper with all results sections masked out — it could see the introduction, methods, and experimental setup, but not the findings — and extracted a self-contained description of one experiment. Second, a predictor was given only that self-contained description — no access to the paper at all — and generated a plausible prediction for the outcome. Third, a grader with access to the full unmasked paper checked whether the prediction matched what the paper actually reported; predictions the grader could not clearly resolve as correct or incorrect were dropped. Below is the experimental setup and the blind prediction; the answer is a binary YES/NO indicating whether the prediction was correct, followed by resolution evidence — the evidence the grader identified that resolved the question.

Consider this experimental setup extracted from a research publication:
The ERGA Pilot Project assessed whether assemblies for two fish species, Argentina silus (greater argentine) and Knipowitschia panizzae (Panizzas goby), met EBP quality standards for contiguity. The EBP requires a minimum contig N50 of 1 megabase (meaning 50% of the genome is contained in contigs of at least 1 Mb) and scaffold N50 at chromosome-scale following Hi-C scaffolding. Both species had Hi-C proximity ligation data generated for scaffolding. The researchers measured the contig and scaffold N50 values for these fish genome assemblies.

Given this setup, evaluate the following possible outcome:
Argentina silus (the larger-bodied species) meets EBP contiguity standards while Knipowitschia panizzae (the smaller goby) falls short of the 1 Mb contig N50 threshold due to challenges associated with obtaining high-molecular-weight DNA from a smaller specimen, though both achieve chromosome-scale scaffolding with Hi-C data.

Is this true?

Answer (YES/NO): NO